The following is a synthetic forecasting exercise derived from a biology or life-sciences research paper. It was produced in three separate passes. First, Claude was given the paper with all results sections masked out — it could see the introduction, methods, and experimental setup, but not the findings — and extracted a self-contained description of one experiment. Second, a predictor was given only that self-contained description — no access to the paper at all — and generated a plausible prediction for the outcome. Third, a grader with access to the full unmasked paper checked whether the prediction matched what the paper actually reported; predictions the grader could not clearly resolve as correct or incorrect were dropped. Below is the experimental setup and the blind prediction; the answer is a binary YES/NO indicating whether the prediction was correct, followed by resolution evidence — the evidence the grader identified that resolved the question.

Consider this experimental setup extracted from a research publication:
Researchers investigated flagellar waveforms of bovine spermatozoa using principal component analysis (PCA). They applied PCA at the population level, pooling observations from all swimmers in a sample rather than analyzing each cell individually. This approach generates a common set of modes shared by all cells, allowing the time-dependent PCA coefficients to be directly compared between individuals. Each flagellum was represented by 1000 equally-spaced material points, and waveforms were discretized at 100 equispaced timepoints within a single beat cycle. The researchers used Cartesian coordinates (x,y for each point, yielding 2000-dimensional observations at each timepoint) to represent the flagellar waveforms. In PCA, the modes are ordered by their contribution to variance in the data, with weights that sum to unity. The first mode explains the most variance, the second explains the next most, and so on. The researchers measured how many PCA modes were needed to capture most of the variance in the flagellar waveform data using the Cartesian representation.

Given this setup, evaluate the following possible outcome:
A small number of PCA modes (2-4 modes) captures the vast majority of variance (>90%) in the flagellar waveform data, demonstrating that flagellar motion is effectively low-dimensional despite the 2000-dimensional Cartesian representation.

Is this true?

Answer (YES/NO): NO